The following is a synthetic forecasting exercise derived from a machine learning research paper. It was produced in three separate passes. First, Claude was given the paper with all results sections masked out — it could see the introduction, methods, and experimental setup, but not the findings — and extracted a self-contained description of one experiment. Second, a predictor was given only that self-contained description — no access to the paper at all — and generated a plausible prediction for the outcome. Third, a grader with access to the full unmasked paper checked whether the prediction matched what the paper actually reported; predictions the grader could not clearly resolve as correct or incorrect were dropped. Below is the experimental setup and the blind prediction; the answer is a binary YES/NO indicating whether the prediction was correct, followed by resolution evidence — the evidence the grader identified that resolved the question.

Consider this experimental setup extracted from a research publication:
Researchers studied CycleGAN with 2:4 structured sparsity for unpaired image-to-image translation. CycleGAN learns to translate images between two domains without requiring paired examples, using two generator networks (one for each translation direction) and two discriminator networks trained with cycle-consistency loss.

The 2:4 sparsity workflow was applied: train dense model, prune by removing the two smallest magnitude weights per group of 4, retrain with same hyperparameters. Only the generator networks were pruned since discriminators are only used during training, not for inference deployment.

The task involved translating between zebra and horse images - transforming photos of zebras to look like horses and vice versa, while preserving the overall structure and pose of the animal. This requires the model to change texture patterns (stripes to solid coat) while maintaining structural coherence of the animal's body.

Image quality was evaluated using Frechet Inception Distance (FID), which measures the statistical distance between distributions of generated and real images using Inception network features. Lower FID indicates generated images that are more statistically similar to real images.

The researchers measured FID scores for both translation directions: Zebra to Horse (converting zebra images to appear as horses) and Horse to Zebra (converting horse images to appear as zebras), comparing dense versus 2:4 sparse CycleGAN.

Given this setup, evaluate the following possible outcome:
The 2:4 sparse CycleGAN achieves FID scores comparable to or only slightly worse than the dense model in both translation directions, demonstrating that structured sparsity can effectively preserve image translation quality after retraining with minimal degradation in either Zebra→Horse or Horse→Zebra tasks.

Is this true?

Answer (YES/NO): YES